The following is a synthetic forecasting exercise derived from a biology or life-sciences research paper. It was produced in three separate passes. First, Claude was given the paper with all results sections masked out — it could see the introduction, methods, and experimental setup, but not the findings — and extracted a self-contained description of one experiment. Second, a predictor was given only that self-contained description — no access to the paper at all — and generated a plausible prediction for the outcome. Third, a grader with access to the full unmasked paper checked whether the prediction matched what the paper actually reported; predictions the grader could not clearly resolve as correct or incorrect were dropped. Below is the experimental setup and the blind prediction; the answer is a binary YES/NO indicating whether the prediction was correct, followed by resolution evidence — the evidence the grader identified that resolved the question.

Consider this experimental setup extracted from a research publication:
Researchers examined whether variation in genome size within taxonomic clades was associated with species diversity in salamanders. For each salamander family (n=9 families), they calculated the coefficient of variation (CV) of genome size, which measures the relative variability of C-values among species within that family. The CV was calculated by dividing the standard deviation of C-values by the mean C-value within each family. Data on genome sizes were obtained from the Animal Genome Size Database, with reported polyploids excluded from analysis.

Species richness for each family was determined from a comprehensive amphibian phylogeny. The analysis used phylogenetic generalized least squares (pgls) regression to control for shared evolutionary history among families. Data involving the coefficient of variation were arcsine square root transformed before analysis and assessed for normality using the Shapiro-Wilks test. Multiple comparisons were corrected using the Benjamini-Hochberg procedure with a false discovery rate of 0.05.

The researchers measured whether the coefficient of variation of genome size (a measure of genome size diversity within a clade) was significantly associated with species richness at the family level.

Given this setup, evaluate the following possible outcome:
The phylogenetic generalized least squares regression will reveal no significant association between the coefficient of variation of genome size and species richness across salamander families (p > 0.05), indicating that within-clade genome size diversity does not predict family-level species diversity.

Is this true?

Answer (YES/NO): NO